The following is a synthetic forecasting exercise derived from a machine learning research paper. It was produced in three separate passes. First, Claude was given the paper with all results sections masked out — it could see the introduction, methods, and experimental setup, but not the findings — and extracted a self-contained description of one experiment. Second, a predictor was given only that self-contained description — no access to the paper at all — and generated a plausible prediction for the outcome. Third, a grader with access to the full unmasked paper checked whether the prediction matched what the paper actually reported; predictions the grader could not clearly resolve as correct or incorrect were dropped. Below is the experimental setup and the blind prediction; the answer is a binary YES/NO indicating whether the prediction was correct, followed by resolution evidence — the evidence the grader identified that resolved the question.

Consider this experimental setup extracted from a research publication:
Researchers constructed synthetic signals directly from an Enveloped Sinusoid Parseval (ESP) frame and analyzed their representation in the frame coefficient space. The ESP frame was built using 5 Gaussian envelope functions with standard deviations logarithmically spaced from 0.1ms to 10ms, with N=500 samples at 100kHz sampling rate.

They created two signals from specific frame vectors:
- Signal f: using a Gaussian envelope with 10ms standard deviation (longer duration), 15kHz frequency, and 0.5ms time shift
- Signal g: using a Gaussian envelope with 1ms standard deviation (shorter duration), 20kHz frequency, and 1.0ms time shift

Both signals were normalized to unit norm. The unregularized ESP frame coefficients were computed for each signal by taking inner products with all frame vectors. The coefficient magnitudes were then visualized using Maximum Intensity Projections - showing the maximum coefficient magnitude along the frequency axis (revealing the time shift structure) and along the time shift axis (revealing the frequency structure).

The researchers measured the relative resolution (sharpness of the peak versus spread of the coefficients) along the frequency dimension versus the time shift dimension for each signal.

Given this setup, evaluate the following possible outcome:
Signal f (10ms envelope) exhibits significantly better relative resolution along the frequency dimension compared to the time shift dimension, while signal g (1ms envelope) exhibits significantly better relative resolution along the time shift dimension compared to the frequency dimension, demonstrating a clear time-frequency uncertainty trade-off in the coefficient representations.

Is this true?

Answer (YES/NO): YES